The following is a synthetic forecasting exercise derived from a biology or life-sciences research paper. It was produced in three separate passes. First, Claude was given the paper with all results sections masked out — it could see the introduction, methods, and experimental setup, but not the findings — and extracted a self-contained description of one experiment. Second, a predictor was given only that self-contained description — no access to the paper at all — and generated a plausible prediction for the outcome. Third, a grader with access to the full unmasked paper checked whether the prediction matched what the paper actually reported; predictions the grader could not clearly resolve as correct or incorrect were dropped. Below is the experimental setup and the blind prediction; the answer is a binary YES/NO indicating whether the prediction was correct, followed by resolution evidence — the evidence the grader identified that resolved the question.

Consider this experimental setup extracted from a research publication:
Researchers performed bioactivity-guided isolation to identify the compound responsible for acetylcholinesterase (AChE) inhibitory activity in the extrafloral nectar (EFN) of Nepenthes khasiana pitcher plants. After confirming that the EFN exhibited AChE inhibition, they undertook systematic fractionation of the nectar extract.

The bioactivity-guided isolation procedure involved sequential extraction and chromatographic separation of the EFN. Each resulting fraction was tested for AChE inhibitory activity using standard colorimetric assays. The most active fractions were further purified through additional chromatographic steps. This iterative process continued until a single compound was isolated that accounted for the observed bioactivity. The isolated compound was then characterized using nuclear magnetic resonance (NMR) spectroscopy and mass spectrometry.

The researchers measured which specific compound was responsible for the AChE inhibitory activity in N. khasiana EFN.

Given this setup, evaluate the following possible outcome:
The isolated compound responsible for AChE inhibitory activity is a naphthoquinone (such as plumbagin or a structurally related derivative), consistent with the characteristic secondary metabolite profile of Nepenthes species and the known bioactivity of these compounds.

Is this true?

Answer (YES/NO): YES